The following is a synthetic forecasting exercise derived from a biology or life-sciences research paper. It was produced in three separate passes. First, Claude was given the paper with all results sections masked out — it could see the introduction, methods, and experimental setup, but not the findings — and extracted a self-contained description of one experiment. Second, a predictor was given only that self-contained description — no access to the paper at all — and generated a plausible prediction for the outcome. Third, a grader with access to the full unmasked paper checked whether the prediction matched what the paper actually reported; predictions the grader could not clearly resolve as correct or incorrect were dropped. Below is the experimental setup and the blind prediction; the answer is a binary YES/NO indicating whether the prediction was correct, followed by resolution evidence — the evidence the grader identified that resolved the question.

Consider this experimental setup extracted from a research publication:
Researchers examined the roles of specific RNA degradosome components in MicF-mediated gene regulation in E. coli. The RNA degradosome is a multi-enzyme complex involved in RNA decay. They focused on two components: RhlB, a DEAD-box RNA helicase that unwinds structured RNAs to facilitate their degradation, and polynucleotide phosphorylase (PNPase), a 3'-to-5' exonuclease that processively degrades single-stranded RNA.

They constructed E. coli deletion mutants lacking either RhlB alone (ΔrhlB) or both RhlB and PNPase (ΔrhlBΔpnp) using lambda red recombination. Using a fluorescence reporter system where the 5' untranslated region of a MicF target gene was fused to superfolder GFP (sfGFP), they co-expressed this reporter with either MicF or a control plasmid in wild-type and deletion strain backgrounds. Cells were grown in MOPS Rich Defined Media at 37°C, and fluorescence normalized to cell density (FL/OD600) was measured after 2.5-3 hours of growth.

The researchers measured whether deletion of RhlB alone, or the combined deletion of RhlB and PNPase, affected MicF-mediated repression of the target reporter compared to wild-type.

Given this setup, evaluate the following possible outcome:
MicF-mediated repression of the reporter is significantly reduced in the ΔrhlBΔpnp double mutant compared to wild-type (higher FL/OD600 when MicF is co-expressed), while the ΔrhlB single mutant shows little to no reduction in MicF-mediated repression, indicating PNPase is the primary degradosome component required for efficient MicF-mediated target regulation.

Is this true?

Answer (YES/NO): NO